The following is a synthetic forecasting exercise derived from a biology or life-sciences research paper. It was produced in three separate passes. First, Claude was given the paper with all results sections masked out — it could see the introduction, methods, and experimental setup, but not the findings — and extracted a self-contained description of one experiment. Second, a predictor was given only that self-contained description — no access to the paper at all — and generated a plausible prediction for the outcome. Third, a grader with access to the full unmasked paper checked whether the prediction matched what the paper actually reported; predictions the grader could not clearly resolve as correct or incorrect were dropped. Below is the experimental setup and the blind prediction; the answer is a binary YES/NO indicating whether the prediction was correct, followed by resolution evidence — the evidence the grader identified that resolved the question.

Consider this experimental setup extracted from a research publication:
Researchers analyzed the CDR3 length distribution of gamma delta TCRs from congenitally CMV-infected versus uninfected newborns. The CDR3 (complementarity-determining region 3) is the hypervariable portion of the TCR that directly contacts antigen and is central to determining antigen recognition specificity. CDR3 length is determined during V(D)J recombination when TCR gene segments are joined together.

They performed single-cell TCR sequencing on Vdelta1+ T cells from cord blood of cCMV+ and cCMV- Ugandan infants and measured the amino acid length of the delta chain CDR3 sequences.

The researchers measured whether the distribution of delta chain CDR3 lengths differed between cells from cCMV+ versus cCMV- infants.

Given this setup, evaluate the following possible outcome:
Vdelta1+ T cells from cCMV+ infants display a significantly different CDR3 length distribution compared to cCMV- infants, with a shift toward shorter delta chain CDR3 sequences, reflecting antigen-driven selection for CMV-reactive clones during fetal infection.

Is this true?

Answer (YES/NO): YES